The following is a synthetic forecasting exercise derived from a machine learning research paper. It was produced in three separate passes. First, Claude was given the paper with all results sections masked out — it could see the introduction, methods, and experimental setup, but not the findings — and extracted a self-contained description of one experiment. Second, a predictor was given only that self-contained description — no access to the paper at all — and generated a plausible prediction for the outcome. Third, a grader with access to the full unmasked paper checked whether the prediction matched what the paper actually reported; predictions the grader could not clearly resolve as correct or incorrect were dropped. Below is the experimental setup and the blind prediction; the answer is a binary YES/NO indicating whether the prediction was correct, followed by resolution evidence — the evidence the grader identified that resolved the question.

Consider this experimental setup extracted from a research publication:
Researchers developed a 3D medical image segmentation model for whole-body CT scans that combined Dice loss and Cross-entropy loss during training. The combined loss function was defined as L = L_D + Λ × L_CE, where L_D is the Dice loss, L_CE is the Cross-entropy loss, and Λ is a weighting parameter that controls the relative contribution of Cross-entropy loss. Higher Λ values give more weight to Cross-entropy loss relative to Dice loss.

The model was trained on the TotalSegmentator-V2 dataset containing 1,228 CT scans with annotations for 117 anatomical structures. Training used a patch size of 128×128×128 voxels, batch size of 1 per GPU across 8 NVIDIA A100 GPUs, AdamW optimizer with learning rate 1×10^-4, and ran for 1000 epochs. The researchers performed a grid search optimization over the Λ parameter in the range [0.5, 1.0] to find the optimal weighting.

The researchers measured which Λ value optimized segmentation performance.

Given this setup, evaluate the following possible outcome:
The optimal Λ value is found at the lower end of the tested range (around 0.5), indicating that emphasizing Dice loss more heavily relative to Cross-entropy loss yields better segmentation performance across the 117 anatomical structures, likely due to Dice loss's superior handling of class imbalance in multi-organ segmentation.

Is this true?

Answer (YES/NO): NO